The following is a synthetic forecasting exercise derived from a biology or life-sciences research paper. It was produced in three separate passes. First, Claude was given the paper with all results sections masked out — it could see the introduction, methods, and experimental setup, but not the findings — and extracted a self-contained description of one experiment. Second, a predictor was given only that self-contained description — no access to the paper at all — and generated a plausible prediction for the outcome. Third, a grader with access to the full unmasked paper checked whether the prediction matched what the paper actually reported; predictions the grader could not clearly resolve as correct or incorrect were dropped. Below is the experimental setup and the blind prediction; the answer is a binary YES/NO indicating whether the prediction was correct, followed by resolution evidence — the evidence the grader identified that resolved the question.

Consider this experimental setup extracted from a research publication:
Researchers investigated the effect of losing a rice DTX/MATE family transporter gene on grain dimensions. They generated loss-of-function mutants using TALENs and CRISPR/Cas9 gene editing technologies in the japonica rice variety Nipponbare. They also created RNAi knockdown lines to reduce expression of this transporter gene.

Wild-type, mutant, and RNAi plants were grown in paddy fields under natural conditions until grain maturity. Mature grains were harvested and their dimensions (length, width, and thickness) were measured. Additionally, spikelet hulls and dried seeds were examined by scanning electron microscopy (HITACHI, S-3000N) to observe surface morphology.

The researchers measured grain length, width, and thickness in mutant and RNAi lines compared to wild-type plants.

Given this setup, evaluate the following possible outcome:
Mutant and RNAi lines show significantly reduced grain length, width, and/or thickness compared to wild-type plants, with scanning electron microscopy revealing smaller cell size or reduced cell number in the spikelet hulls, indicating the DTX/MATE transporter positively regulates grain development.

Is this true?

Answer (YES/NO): NO